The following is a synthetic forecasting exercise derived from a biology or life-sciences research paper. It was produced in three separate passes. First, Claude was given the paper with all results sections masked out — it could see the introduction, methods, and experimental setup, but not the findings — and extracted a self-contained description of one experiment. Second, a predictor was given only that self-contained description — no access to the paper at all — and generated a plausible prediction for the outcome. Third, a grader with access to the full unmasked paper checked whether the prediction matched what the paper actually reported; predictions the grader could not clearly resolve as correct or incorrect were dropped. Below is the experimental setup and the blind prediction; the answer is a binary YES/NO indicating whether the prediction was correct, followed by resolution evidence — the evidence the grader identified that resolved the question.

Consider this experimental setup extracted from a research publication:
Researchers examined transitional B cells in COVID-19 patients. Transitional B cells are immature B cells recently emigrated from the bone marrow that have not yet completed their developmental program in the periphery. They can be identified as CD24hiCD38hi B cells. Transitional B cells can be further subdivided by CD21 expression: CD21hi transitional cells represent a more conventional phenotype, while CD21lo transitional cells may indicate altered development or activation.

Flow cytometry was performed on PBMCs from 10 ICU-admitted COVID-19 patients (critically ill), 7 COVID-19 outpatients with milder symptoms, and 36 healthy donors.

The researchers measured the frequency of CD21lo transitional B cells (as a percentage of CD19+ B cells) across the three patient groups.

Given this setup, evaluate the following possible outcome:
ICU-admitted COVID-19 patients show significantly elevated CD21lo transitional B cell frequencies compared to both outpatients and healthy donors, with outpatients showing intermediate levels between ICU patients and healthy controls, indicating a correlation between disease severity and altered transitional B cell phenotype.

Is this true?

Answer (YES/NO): NO